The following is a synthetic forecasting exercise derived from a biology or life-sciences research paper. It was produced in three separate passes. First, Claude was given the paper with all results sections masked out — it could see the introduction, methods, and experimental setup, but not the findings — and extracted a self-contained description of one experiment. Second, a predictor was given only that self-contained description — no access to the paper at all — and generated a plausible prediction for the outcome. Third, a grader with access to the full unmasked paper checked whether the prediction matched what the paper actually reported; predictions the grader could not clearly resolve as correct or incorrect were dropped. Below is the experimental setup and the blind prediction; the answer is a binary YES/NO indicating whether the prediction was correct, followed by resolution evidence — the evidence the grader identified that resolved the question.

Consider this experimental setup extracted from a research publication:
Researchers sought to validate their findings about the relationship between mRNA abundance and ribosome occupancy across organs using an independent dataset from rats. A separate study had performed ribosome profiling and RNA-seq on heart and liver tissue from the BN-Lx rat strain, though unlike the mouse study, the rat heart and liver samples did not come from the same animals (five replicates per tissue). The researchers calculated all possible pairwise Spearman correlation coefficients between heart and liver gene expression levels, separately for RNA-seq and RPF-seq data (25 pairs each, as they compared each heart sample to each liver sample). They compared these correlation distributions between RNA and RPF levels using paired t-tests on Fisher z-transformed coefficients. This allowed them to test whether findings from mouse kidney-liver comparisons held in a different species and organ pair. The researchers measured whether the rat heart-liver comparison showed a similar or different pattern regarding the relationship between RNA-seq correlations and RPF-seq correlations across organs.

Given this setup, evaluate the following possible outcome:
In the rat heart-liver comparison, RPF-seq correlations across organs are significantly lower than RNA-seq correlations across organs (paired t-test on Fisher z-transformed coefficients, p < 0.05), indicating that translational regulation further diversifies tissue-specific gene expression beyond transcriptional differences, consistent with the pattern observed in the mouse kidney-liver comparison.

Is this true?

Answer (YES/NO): NO